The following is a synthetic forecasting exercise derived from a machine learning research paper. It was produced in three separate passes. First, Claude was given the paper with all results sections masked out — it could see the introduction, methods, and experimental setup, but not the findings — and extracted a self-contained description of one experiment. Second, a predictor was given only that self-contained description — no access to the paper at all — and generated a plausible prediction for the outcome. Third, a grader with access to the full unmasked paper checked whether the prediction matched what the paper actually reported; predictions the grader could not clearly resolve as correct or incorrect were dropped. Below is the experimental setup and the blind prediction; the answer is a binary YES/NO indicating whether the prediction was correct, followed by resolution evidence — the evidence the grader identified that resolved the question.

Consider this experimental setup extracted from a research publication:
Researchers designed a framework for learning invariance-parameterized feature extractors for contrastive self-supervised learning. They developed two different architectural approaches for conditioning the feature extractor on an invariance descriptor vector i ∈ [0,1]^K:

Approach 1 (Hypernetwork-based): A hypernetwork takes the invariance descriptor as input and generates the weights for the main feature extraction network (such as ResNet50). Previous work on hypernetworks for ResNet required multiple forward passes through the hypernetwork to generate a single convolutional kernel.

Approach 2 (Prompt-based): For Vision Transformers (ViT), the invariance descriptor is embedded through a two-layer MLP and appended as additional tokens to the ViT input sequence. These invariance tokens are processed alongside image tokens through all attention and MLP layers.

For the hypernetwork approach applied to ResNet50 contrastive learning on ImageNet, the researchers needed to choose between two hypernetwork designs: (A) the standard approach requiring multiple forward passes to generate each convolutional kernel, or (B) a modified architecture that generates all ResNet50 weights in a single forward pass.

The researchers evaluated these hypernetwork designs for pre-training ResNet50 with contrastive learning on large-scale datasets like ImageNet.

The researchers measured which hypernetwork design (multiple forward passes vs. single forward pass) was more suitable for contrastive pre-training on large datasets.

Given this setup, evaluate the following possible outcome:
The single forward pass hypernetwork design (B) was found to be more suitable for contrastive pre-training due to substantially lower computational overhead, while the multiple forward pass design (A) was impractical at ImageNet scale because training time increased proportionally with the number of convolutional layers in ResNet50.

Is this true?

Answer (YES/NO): NO